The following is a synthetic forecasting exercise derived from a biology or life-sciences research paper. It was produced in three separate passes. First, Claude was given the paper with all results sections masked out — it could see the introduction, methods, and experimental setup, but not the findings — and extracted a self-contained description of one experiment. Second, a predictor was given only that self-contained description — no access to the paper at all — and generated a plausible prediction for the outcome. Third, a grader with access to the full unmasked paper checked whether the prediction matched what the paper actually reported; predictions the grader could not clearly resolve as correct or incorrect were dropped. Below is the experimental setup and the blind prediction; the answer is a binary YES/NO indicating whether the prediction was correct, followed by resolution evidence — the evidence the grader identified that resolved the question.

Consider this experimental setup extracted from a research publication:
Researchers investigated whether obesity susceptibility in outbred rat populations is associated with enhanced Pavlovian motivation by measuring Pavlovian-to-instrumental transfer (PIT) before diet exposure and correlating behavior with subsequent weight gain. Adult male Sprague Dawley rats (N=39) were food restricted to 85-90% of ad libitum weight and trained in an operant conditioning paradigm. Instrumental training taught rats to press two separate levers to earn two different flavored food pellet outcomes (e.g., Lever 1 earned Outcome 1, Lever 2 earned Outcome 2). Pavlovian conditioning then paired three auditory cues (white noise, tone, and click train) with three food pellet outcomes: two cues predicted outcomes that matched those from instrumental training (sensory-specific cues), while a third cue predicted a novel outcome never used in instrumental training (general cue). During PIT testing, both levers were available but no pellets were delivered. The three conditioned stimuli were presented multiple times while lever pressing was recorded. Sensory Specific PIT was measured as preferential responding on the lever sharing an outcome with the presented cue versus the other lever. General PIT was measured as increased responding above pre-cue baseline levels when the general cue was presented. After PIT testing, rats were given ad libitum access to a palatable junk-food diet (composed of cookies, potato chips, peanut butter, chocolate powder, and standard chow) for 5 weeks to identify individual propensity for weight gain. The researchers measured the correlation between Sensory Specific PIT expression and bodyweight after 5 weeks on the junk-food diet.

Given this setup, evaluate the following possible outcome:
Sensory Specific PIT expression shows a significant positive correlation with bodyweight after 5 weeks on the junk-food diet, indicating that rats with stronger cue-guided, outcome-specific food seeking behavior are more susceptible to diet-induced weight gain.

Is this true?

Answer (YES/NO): NO